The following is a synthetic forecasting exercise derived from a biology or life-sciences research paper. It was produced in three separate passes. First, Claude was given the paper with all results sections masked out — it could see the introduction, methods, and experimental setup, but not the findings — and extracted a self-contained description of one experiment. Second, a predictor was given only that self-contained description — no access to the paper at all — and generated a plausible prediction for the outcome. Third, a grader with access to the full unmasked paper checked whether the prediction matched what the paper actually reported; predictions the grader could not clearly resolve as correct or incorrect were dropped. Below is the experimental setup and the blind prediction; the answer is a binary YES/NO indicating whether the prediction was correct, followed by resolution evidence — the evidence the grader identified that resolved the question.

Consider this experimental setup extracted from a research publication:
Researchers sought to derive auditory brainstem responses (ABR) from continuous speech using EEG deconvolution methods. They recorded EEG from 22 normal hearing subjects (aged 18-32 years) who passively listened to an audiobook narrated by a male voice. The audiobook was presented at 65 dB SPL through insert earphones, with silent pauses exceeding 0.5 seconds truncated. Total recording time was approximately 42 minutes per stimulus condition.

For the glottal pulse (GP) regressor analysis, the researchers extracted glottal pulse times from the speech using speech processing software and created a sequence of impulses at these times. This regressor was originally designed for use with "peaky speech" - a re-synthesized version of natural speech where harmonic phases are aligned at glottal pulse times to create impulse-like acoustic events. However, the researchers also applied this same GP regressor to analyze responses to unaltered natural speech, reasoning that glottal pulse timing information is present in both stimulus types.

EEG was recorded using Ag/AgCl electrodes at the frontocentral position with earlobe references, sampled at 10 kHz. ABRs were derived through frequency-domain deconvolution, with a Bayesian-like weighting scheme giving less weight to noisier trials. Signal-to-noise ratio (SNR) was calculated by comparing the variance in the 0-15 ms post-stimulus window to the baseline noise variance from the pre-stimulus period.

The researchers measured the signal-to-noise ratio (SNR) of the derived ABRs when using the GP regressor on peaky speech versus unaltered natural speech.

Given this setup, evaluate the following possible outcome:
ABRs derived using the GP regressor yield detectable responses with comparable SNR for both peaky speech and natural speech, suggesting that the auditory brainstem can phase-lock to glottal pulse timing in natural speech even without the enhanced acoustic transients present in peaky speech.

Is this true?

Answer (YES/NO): NO